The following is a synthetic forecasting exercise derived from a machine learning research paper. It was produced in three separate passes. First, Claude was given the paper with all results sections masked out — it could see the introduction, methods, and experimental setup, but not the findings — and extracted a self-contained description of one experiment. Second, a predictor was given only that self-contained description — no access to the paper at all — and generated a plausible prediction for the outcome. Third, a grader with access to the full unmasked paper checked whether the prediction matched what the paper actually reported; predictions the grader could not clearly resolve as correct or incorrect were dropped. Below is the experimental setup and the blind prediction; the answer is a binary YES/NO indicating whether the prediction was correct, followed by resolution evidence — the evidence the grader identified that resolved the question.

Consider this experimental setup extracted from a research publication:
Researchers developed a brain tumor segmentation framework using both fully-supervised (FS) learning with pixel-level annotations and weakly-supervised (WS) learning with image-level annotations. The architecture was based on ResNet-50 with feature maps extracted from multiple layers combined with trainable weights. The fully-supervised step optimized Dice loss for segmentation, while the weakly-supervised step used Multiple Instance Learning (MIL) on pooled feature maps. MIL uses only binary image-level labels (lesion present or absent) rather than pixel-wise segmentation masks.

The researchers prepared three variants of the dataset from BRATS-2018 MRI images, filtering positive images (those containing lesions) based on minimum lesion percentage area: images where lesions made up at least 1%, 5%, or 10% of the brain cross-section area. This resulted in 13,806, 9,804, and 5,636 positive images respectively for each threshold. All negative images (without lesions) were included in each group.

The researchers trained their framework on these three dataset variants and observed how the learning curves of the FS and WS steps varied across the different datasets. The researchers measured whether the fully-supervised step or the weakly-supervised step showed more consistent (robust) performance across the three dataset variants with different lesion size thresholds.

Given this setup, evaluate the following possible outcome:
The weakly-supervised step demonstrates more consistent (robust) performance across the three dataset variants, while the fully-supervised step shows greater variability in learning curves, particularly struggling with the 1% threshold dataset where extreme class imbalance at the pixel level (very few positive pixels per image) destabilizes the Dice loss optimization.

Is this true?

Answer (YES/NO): YES